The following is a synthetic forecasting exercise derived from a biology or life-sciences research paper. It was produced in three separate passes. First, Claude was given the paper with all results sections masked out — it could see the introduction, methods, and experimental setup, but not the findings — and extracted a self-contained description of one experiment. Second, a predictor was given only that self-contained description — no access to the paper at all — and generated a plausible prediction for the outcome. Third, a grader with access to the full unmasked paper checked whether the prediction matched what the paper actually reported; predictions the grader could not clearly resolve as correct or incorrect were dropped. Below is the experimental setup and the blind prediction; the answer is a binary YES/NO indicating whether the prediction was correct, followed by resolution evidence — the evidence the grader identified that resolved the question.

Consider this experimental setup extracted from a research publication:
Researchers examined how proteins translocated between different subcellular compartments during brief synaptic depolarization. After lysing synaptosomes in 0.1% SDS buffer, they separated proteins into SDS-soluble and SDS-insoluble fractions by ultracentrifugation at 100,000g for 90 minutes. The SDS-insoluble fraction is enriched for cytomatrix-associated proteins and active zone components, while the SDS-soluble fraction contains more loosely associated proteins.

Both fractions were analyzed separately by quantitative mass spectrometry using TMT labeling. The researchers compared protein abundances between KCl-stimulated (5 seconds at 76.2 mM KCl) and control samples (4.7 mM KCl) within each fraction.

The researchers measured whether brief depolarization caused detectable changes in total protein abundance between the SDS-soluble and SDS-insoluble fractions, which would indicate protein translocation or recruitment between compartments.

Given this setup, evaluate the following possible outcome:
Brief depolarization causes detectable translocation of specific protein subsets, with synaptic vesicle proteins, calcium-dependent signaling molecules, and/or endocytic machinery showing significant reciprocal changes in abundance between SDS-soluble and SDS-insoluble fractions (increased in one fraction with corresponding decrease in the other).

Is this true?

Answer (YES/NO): NO